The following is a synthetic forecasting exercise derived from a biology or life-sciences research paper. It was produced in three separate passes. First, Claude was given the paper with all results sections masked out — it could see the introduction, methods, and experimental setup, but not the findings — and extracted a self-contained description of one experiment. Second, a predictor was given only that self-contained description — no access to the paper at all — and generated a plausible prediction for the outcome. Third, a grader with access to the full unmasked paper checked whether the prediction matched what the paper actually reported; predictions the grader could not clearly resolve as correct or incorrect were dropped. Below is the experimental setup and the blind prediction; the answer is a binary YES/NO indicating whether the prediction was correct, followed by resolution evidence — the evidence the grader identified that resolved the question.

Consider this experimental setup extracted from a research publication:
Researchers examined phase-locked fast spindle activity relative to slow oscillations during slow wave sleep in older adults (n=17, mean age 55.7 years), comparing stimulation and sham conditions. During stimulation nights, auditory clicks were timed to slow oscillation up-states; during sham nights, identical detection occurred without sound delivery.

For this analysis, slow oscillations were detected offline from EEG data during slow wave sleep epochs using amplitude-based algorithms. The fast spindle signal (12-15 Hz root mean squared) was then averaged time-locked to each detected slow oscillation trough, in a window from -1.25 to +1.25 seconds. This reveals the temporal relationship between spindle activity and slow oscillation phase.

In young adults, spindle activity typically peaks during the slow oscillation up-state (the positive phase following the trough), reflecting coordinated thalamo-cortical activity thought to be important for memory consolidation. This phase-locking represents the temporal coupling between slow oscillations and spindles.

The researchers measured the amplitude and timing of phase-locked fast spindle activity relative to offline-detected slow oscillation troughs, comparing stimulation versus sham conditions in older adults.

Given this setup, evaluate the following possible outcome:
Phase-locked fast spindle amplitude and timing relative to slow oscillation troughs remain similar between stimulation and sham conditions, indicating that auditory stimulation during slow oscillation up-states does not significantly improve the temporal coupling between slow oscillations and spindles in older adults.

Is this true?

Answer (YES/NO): YES